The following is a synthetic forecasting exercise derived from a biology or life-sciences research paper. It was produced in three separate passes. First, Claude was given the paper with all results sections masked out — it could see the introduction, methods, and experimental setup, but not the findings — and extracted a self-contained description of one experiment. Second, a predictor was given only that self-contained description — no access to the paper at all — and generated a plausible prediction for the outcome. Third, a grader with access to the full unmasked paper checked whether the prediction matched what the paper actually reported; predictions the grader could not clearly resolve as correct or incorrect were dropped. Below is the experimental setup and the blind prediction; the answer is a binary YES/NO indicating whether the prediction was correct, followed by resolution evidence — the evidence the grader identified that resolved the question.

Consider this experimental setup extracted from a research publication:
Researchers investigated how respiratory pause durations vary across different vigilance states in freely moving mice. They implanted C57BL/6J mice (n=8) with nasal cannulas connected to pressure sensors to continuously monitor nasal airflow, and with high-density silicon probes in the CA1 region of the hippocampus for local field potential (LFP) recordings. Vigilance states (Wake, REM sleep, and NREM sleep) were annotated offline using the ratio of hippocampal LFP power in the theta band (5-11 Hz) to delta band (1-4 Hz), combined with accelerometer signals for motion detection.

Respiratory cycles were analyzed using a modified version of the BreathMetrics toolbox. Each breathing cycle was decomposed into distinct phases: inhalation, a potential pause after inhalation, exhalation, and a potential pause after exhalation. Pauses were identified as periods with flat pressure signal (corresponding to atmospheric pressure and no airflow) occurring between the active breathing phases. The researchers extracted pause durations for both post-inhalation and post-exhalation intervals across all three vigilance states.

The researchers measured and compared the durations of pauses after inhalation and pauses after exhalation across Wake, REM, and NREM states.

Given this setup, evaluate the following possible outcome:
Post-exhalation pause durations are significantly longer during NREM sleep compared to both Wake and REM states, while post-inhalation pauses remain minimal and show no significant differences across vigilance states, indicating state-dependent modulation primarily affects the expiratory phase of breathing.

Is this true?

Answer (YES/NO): NO